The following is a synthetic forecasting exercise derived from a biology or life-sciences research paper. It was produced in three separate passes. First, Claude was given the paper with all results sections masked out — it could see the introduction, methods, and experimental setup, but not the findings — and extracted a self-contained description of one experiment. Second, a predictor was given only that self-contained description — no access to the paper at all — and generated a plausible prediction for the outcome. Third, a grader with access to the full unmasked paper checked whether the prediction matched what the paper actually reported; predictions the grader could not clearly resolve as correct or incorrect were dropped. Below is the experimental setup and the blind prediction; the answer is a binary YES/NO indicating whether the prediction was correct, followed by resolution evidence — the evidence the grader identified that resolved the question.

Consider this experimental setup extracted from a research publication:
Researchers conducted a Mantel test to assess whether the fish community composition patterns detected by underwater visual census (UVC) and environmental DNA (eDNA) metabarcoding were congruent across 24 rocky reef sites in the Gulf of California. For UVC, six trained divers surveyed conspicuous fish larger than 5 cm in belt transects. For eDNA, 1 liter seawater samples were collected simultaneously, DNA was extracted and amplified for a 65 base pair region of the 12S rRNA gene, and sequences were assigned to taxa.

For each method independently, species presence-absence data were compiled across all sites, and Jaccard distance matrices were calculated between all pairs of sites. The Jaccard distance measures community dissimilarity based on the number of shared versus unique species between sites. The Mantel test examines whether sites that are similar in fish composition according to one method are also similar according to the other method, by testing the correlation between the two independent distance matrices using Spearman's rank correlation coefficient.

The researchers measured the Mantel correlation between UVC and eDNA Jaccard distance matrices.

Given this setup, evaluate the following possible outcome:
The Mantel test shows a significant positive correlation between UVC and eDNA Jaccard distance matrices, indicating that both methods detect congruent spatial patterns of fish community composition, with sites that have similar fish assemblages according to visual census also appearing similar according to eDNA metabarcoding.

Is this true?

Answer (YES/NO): NO